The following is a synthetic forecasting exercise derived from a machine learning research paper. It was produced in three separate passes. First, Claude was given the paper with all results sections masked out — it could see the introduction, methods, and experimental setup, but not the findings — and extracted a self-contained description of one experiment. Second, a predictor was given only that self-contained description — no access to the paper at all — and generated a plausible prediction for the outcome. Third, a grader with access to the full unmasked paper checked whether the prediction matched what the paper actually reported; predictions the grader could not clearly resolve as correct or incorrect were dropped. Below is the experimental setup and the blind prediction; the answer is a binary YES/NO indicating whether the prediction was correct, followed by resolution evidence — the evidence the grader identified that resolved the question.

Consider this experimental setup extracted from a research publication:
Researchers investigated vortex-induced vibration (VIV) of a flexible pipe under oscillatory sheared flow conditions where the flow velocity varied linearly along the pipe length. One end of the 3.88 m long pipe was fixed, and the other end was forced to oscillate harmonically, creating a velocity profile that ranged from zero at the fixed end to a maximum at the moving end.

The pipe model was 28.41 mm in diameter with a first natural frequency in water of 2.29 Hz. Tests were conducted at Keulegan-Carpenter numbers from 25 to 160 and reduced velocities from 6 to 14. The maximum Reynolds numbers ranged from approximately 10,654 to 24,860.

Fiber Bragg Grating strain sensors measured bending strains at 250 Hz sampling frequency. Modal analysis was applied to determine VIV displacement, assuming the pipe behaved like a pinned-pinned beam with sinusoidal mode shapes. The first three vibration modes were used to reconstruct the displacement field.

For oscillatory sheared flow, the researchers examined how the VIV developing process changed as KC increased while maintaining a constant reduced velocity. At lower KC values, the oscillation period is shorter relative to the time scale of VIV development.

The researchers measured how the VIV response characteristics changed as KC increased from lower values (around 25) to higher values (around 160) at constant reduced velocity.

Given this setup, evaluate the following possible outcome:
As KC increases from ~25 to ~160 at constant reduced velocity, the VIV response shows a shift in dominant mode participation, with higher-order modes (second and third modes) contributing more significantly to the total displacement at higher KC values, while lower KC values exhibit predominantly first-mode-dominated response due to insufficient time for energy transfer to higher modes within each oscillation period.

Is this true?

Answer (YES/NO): NO